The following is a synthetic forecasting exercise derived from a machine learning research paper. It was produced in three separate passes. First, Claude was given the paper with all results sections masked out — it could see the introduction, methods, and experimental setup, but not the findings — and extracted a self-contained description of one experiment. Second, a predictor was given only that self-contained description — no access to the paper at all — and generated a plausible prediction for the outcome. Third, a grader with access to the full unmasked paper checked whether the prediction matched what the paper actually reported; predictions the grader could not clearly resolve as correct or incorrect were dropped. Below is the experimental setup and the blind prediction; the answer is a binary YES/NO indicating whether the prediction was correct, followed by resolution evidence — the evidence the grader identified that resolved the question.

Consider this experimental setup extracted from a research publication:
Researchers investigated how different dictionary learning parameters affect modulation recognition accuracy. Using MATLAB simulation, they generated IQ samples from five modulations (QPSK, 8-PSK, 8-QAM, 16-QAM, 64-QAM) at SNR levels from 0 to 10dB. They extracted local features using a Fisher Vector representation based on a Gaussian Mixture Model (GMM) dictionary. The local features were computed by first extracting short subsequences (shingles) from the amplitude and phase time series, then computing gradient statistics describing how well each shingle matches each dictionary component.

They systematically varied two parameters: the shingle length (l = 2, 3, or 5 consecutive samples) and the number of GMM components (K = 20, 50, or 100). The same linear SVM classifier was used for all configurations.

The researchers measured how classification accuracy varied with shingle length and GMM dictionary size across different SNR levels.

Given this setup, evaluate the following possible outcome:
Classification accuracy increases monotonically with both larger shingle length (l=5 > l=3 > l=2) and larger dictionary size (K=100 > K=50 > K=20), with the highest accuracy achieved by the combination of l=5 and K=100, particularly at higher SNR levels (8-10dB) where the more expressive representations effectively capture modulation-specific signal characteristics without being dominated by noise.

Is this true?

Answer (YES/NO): NO